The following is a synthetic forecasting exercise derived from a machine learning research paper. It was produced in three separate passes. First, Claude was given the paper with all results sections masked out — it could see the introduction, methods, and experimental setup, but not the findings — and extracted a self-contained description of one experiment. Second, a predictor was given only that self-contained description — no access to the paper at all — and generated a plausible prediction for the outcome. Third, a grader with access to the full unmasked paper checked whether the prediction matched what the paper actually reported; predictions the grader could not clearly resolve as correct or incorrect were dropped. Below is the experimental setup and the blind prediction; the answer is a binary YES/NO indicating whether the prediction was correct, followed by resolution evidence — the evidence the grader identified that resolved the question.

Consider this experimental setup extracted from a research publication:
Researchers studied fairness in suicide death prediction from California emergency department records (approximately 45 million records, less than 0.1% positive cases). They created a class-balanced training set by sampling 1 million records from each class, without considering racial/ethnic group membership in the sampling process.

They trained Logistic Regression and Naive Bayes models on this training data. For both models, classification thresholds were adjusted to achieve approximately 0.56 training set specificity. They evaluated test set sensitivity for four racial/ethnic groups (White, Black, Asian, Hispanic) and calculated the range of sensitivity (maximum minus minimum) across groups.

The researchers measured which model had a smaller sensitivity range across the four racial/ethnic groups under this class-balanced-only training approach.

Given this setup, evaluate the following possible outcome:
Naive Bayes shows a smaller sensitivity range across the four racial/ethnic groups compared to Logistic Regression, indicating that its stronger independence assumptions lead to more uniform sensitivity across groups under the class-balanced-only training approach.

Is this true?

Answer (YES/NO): YES